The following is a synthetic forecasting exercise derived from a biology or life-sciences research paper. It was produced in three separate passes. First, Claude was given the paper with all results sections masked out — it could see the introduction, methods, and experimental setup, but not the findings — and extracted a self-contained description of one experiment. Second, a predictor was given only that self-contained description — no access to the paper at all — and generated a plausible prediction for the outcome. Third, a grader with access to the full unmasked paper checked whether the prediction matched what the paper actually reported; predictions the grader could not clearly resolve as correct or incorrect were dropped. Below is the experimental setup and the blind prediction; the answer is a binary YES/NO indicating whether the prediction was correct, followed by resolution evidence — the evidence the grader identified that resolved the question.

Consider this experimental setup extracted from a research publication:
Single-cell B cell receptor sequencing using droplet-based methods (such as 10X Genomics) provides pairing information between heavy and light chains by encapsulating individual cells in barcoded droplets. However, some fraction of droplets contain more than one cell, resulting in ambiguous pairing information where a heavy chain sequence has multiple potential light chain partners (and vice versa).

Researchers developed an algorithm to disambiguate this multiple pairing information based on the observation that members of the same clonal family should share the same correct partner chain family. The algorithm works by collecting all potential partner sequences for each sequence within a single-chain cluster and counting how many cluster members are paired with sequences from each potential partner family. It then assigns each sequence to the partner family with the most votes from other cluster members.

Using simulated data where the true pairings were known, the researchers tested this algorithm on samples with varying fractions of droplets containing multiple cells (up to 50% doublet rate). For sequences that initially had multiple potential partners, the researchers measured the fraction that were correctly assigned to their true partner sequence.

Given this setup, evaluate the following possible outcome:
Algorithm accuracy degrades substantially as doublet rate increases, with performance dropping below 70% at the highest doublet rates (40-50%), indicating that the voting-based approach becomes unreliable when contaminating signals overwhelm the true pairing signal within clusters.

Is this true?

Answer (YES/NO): NO